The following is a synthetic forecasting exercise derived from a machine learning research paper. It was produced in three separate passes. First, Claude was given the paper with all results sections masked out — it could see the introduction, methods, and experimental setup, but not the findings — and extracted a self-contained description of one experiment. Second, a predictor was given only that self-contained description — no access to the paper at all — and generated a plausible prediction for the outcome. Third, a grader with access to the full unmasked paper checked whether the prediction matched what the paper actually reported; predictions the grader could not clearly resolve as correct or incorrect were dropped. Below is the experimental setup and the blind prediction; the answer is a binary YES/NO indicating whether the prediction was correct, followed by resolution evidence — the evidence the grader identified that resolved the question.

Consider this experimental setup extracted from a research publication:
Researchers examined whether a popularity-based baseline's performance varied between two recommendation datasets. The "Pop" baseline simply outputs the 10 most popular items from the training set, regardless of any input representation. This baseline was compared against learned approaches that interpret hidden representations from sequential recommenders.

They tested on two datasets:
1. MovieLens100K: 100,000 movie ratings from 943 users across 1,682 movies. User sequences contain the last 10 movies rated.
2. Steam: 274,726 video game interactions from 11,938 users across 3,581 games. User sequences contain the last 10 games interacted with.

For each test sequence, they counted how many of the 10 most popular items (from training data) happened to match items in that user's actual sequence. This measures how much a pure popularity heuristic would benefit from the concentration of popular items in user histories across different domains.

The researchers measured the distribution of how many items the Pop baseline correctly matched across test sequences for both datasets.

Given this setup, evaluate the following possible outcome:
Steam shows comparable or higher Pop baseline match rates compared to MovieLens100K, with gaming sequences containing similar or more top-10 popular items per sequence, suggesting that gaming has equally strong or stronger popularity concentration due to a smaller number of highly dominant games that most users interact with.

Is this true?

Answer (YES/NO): YES